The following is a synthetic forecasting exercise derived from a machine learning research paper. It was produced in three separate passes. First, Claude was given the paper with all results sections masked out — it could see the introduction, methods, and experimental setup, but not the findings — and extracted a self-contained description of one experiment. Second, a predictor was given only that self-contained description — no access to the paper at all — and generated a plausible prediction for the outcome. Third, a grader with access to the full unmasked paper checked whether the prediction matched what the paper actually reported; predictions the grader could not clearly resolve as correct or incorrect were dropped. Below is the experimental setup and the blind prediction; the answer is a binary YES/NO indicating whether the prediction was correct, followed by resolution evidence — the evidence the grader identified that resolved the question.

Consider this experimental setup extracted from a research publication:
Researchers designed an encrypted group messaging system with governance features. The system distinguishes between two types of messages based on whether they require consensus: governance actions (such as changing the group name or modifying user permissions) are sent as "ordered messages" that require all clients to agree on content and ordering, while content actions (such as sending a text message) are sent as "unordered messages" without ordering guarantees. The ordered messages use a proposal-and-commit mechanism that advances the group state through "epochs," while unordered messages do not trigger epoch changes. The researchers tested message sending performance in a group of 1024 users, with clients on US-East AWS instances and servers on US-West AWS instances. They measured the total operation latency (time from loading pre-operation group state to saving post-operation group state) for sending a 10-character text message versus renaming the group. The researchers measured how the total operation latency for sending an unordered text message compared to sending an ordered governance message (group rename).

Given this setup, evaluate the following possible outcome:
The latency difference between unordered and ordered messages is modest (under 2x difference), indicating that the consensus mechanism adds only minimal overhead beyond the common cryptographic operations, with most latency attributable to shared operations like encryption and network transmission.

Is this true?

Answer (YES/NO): NO